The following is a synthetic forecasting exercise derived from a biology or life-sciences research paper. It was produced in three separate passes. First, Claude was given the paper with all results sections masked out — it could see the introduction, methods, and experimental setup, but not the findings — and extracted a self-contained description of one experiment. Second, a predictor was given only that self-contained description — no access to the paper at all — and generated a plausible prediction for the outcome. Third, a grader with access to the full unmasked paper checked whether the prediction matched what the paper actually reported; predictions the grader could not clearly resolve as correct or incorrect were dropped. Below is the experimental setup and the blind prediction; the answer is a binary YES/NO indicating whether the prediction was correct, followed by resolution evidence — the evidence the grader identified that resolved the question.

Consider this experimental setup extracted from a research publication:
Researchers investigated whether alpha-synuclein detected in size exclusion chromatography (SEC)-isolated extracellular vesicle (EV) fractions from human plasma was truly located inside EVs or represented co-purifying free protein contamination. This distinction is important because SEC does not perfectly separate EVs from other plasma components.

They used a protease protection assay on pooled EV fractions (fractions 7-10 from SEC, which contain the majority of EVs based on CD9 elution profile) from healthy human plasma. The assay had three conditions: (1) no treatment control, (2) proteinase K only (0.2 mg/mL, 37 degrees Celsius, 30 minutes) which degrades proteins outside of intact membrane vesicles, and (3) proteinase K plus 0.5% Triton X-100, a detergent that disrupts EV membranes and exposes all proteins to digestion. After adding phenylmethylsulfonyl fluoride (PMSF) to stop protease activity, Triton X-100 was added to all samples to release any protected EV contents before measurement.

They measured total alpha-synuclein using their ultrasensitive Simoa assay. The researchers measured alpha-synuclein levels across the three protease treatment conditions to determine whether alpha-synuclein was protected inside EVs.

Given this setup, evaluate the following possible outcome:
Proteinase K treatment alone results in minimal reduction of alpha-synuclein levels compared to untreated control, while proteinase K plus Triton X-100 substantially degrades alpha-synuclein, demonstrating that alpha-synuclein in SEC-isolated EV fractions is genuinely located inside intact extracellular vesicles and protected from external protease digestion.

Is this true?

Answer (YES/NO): YES